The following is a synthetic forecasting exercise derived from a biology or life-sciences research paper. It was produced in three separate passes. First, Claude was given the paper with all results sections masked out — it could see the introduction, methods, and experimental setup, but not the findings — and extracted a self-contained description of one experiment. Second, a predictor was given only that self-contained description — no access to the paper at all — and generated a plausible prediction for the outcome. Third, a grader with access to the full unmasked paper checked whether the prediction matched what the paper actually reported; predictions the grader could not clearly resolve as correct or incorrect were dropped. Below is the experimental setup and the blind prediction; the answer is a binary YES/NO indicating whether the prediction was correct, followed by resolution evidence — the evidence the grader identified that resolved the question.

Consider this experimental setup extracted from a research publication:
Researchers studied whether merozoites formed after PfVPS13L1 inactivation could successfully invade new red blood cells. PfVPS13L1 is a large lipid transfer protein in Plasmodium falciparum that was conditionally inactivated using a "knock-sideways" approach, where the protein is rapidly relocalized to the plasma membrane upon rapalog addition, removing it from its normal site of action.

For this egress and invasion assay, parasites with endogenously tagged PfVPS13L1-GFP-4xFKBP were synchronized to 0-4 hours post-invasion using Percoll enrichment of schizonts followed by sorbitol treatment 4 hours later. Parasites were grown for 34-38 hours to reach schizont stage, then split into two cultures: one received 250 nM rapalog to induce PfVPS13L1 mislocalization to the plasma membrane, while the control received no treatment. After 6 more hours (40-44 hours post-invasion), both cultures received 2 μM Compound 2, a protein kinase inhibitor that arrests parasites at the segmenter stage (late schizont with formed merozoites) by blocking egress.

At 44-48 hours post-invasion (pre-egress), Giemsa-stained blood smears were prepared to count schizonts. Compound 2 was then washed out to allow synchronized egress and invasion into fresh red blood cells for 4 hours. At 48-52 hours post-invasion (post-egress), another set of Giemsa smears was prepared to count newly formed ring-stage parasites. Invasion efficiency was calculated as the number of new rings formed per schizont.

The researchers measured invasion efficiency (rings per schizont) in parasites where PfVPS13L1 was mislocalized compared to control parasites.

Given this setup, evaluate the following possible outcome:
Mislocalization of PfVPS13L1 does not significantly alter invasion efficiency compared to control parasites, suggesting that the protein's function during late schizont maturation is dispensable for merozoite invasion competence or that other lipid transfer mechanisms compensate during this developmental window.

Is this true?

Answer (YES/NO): NO